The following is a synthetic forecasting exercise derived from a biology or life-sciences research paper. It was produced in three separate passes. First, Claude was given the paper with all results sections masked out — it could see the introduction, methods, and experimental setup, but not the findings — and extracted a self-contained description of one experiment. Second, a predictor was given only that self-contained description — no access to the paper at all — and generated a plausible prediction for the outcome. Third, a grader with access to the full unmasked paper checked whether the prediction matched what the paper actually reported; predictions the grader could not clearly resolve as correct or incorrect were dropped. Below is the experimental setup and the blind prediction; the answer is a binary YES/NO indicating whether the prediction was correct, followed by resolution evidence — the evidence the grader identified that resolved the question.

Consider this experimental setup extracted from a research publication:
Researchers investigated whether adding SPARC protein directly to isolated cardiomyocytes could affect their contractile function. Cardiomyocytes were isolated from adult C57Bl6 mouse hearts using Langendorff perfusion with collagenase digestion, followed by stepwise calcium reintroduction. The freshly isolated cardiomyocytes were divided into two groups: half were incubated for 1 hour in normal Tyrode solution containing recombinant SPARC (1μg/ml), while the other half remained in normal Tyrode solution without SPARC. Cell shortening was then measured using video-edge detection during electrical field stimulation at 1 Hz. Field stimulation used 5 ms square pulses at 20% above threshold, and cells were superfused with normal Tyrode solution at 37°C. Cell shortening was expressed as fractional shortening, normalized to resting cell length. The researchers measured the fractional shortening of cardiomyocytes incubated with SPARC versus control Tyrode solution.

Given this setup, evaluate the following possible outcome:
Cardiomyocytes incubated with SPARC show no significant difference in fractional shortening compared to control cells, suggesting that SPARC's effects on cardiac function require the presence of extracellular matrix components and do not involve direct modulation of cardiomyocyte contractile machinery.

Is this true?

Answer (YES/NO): NO